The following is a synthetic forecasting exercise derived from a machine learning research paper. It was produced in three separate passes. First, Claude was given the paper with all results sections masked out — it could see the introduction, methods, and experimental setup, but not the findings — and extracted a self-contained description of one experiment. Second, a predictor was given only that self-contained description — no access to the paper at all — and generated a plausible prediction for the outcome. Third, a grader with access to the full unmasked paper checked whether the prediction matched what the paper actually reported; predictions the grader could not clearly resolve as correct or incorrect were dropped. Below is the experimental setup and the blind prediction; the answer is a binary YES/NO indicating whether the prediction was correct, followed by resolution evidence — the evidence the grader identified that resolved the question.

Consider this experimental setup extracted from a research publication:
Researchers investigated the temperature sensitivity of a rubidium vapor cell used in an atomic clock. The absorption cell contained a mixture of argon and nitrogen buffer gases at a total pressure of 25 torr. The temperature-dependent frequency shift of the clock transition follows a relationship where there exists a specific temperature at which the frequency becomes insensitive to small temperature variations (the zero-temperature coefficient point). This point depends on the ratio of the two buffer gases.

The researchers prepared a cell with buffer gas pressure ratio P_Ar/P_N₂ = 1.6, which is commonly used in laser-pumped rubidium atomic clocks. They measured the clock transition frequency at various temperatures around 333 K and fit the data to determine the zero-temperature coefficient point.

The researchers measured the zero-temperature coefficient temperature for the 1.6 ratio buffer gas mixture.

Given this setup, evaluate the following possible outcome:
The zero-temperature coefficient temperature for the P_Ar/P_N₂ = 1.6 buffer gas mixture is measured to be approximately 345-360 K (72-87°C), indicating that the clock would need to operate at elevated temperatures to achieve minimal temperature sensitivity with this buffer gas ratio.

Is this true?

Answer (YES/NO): NO